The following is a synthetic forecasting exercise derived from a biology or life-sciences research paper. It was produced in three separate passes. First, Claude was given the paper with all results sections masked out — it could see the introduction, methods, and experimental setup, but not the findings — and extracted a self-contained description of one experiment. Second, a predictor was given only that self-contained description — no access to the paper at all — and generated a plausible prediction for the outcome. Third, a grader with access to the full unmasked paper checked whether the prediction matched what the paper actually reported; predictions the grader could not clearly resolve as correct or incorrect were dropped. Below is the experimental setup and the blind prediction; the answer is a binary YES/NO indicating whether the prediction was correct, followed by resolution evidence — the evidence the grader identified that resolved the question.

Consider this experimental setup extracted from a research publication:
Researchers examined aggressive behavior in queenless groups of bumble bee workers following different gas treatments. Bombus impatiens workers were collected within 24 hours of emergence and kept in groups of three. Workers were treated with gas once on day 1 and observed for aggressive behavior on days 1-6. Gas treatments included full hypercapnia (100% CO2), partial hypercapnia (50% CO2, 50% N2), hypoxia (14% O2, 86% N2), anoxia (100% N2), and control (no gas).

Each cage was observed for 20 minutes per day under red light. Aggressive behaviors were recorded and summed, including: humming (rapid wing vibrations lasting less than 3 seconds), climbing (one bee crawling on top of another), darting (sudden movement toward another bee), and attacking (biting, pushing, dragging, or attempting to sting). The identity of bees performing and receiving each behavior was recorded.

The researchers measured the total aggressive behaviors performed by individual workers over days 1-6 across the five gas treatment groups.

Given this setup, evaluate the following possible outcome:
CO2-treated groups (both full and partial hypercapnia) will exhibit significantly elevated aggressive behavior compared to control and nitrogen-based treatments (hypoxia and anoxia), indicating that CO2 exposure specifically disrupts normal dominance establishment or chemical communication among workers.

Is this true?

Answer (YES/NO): NO